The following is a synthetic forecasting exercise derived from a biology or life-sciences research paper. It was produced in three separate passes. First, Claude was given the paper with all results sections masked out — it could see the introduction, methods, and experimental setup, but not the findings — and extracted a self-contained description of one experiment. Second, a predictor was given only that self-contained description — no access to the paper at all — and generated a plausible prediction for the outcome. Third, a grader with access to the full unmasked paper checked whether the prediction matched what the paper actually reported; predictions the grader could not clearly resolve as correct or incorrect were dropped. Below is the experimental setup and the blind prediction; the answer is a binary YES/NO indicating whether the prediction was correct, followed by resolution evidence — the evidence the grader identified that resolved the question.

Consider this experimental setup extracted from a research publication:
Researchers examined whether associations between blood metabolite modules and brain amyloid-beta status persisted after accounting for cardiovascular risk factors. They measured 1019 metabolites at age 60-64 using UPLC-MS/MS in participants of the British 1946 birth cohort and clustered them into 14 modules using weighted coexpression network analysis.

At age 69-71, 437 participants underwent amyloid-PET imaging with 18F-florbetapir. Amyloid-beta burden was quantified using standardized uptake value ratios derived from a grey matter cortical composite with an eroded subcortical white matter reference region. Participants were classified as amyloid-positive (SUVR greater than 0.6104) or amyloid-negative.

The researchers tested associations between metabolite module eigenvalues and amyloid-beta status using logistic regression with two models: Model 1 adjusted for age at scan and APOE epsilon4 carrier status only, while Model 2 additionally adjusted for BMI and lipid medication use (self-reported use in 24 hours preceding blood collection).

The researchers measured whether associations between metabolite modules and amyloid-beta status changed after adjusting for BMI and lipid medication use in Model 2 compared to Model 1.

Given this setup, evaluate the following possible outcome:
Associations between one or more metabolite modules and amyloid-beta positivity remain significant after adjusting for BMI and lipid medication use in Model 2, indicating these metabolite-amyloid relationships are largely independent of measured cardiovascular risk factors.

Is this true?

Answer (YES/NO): NO